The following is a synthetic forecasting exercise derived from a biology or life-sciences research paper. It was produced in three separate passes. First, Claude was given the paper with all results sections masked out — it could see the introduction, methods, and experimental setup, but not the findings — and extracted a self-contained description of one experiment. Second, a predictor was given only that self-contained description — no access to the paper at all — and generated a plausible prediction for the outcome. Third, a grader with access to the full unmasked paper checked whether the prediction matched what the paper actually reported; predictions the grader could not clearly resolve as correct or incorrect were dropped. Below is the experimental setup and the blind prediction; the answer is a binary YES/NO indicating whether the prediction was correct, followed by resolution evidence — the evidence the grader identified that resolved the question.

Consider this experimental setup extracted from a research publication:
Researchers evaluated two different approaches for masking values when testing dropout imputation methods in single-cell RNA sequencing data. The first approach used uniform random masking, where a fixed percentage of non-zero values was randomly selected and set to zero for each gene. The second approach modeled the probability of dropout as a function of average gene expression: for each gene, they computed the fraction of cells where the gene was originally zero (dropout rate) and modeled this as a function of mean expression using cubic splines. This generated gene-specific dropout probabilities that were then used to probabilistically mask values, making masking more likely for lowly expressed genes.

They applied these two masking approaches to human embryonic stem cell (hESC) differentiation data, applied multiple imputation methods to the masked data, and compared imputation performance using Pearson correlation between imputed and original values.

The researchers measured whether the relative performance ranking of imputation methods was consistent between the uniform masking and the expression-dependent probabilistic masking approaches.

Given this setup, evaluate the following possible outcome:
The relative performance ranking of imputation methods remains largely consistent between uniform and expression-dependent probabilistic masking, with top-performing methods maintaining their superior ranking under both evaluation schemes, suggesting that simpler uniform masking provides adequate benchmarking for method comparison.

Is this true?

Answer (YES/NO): YES